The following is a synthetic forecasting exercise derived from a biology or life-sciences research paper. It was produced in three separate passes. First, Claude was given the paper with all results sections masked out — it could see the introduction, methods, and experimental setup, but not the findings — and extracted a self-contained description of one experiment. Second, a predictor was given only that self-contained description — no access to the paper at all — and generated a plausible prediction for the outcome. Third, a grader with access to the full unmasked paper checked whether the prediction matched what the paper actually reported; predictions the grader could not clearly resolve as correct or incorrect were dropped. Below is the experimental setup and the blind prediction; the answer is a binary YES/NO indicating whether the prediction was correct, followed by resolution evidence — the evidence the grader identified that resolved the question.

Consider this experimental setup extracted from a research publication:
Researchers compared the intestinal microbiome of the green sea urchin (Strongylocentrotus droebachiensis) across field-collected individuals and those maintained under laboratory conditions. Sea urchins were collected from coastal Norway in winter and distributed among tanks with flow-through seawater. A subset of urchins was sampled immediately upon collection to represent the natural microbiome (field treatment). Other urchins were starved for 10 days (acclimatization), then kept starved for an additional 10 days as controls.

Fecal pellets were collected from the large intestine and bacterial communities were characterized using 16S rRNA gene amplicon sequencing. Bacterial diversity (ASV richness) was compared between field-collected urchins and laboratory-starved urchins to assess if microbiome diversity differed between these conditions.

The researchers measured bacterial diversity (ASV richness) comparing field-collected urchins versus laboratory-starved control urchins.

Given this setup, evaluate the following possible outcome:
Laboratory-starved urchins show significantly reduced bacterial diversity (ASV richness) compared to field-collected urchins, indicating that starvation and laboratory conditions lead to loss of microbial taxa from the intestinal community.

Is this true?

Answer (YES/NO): NO